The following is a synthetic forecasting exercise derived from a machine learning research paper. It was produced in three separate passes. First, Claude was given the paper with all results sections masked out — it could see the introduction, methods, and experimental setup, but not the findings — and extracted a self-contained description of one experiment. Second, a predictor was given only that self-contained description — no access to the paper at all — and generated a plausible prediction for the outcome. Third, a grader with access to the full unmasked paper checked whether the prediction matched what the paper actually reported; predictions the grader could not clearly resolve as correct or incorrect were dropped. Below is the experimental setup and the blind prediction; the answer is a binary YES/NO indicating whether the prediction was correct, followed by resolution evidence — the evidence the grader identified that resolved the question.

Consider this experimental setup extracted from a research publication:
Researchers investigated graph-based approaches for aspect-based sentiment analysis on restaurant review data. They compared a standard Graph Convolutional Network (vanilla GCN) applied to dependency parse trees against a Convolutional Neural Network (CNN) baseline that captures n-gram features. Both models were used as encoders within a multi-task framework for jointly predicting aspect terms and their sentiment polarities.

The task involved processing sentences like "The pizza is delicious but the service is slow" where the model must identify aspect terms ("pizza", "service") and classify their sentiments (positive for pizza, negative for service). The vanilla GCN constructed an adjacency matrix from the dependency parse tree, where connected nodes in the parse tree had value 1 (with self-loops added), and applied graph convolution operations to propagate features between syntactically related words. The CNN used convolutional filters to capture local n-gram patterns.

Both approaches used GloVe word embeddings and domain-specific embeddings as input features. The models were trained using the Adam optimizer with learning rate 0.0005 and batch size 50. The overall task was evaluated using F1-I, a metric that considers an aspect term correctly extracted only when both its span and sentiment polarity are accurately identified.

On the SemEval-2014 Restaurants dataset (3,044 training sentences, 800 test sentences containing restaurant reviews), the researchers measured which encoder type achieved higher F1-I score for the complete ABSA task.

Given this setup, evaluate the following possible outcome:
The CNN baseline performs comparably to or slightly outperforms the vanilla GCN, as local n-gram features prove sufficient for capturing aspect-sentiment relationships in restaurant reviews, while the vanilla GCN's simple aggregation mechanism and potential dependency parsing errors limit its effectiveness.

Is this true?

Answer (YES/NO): YES